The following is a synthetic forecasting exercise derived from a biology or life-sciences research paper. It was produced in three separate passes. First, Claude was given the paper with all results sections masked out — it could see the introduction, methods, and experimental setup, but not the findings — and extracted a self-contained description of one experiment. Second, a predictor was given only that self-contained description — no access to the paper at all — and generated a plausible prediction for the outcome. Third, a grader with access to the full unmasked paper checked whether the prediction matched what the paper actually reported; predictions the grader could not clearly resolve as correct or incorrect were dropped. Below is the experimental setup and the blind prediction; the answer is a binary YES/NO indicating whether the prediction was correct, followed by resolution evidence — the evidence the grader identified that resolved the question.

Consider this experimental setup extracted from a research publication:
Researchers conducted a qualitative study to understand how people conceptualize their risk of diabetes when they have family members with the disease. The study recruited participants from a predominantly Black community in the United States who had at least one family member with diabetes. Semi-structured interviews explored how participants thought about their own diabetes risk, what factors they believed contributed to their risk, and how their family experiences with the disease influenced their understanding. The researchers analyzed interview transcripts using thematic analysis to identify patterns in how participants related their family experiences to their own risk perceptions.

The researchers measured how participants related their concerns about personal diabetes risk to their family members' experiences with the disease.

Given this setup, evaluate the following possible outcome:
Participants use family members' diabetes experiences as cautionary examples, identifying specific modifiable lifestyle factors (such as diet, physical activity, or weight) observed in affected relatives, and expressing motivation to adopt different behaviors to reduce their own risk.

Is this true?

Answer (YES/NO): NO